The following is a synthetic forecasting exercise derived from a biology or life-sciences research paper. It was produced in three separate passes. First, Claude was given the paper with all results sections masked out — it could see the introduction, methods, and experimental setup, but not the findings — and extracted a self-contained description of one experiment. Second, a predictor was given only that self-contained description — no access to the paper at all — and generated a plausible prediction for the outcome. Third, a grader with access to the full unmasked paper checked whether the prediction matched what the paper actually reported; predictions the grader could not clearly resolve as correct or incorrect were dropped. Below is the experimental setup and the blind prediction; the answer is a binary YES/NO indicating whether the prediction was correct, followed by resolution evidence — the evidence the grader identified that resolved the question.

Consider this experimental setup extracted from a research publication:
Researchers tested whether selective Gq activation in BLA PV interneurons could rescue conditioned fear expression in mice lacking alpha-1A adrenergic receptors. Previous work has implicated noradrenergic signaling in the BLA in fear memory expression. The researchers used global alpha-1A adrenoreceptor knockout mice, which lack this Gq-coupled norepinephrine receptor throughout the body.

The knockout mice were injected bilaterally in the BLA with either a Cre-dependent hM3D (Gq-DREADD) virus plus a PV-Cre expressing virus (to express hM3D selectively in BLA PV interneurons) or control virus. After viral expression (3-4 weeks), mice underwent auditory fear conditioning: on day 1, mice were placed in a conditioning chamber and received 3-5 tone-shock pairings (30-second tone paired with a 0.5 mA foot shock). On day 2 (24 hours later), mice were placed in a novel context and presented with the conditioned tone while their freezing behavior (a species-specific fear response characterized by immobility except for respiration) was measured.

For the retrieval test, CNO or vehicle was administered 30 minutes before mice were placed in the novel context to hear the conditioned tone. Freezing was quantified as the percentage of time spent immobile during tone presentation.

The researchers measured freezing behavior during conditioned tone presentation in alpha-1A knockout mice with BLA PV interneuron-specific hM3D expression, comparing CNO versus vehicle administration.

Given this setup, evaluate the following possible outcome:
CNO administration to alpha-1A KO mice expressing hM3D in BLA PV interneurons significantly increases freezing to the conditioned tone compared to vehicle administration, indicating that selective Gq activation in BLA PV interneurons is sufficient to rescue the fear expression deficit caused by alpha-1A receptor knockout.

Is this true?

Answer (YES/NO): NO